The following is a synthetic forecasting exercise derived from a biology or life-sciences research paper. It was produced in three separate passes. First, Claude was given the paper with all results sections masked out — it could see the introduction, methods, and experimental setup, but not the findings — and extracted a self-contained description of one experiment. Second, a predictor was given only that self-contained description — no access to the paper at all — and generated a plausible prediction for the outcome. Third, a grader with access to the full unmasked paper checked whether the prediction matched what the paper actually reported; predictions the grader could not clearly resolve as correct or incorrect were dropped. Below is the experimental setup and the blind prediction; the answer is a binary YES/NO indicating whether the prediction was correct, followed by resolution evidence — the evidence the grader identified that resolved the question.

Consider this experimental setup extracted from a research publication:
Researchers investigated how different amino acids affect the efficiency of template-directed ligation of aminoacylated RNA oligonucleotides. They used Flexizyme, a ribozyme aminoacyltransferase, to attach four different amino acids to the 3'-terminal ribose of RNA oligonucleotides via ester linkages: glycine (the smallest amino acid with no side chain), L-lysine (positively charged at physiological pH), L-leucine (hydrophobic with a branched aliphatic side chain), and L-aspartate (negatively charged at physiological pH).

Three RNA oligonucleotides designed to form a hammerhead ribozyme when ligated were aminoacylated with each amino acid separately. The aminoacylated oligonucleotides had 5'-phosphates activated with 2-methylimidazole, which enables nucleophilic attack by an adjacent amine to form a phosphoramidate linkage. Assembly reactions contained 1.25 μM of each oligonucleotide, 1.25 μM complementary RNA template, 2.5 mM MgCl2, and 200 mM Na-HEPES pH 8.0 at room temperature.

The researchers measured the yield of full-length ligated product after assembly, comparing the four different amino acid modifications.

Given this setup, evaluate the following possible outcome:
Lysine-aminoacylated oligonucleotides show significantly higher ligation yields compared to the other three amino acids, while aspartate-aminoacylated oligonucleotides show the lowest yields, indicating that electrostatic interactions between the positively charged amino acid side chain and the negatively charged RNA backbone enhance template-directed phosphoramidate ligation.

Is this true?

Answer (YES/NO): NO